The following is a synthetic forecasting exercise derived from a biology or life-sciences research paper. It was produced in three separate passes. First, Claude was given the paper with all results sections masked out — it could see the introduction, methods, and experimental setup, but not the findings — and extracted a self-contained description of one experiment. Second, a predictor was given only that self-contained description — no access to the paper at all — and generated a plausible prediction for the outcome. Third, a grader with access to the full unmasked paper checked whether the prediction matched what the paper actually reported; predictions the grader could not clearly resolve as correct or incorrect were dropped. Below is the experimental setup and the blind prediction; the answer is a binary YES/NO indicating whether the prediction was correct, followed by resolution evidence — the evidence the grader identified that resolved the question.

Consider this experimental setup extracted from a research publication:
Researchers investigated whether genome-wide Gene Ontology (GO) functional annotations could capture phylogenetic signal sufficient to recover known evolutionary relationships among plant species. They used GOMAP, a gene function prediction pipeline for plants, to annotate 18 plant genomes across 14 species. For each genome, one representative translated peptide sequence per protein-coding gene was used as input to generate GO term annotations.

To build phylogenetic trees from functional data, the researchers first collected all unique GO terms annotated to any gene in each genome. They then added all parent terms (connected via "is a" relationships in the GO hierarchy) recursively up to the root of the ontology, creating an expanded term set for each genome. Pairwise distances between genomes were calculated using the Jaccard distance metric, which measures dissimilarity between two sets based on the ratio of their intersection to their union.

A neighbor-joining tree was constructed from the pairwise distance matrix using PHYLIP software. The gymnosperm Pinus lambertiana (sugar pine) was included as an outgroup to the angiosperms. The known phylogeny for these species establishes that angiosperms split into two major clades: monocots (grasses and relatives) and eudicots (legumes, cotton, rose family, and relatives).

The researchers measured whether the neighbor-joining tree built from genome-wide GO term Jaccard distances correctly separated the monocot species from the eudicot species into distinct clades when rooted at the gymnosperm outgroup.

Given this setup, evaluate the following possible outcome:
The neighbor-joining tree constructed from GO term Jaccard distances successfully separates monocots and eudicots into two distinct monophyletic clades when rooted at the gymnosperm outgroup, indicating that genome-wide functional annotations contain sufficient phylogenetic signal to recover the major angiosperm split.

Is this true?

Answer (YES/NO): YES